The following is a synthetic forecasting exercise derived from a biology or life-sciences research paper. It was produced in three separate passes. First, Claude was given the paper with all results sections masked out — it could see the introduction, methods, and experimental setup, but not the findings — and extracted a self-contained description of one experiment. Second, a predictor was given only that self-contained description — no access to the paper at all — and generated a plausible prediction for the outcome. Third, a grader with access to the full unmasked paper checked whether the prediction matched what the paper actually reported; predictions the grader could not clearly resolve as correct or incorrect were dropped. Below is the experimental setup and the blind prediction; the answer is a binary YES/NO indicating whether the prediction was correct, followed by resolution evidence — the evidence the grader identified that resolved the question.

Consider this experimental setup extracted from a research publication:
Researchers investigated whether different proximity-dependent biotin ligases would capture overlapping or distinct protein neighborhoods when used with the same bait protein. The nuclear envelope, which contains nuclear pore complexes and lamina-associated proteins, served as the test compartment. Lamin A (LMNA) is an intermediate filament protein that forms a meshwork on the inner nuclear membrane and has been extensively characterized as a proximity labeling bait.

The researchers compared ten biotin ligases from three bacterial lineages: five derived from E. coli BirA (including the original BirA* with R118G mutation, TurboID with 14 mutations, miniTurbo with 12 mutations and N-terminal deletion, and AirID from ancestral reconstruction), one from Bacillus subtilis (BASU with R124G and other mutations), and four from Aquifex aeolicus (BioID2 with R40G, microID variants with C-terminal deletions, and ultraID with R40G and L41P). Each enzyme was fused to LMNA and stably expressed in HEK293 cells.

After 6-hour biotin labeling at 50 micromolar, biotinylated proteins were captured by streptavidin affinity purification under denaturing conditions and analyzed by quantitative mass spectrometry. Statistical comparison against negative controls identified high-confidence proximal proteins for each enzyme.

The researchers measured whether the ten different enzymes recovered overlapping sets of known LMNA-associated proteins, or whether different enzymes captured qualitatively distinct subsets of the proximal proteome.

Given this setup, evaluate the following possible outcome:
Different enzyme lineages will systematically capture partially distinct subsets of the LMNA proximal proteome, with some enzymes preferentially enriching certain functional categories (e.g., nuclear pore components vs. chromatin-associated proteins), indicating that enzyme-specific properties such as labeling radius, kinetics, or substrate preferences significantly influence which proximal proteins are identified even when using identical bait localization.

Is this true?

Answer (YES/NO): YES